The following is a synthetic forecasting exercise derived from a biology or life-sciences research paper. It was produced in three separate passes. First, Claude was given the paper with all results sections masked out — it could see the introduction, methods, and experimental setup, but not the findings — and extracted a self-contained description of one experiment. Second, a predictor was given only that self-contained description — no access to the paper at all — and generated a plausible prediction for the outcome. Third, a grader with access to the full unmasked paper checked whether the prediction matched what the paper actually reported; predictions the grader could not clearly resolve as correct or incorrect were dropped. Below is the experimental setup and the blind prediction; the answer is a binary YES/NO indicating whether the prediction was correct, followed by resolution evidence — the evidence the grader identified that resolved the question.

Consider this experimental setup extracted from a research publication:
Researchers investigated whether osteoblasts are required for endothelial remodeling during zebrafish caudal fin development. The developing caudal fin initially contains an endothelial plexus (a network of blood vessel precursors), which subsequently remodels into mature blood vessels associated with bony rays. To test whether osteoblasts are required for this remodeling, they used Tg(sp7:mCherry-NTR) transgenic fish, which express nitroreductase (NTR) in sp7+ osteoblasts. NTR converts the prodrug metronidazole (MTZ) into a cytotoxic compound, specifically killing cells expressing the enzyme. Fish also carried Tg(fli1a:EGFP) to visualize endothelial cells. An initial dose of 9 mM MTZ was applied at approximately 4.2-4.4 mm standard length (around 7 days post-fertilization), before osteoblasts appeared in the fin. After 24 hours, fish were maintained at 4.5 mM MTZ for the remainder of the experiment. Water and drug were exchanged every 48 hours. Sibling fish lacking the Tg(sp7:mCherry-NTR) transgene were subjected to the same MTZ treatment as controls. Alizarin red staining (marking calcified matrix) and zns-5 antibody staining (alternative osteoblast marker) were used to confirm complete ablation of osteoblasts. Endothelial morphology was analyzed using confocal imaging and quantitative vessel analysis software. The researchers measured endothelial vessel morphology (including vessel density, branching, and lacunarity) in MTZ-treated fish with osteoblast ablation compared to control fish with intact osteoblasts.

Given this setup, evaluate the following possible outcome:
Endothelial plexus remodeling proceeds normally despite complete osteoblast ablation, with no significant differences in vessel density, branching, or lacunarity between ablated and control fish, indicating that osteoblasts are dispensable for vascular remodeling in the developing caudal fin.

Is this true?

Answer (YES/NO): NO